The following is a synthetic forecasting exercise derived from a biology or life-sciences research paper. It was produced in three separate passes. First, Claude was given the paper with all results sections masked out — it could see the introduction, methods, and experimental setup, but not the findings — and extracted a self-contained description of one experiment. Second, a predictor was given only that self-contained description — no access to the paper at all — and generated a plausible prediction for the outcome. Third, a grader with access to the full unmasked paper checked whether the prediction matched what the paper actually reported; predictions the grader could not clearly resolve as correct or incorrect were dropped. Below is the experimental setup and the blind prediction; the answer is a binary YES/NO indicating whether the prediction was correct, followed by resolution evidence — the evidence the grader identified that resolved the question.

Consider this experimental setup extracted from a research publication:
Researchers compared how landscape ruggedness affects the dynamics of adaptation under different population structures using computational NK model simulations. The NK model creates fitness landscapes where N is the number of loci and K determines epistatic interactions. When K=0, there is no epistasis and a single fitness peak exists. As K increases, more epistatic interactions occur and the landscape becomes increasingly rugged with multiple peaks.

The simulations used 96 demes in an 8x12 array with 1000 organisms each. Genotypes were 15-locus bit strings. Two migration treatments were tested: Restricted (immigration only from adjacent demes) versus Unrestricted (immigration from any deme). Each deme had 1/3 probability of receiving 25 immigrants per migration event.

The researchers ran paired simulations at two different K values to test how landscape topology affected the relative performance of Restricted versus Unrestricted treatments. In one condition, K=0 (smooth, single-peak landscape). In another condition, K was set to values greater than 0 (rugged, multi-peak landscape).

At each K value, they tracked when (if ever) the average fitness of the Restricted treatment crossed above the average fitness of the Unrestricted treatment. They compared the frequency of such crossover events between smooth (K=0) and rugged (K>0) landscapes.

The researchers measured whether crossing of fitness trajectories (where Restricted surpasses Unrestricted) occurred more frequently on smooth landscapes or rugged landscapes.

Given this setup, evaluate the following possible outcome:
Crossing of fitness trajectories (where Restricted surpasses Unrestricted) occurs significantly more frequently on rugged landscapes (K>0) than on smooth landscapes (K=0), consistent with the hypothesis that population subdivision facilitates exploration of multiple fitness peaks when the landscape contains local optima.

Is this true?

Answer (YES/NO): YES